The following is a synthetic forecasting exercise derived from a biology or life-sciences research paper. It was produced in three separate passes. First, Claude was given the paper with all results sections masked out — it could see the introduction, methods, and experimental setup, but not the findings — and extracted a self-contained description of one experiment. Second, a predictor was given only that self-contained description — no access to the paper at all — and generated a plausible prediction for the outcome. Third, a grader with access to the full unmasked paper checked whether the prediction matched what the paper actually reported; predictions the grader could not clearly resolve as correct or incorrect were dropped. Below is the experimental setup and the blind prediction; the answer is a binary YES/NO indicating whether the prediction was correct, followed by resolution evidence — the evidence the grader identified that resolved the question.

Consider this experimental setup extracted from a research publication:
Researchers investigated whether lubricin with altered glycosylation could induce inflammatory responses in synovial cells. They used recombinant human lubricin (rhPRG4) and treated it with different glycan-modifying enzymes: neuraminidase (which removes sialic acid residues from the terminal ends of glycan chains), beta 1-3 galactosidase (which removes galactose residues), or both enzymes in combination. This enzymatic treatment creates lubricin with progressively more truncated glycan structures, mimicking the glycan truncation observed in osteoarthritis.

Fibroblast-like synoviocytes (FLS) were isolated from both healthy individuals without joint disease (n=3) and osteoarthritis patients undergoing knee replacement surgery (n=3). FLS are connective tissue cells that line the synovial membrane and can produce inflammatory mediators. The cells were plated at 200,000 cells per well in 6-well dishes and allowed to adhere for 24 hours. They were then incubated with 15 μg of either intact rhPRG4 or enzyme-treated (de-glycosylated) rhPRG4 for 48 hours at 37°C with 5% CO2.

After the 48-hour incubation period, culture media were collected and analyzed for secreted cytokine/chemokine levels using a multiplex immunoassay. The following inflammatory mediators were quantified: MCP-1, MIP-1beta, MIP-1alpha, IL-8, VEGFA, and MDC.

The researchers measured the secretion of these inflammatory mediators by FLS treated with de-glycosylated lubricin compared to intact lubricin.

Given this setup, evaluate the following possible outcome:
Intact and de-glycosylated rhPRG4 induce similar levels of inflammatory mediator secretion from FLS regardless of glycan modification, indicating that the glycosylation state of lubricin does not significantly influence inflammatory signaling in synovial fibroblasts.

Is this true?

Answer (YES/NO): NO